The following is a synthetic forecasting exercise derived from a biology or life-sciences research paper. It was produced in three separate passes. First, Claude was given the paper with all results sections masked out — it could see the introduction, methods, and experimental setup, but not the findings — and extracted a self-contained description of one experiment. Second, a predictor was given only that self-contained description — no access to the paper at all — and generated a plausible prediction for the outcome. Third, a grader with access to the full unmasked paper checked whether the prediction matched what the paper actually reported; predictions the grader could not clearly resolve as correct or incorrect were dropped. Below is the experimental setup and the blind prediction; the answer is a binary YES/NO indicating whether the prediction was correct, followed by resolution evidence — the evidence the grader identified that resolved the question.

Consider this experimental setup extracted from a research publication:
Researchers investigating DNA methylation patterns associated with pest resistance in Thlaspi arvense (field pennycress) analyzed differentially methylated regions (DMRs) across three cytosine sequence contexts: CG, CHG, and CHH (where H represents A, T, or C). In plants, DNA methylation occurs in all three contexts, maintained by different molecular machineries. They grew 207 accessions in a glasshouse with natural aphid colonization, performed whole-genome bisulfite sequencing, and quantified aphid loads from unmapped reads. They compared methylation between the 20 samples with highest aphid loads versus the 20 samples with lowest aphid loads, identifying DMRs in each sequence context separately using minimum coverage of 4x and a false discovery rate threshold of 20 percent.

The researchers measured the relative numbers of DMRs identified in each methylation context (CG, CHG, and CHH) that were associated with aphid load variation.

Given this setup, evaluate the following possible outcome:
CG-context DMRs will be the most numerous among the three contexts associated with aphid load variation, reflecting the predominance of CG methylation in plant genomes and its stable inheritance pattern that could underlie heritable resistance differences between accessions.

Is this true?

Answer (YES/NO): YES